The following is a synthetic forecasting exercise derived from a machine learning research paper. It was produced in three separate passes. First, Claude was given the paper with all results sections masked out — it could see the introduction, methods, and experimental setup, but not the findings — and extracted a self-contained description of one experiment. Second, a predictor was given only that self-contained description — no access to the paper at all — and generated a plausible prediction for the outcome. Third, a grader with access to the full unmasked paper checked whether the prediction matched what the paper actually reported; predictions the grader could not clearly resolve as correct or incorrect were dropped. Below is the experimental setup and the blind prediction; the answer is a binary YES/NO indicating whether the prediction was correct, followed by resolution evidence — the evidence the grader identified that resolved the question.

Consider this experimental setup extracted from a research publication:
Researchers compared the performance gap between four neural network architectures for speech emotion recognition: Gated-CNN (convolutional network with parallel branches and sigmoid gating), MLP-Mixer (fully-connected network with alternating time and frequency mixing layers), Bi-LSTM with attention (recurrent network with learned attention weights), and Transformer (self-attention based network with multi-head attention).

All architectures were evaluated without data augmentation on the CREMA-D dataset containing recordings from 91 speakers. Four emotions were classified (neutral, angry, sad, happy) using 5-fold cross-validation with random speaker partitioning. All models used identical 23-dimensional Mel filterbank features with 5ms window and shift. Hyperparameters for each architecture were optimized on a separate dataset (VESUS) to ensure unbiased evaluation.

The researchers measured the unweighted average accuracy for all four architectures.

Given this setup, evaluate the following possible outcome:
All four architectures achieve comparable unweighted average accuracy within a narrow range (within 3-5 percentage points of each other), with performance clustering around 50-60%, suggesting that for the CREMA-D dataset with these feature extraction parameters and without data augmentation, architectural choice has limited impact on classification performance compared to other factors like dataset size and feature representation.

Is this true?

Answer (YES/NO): NO